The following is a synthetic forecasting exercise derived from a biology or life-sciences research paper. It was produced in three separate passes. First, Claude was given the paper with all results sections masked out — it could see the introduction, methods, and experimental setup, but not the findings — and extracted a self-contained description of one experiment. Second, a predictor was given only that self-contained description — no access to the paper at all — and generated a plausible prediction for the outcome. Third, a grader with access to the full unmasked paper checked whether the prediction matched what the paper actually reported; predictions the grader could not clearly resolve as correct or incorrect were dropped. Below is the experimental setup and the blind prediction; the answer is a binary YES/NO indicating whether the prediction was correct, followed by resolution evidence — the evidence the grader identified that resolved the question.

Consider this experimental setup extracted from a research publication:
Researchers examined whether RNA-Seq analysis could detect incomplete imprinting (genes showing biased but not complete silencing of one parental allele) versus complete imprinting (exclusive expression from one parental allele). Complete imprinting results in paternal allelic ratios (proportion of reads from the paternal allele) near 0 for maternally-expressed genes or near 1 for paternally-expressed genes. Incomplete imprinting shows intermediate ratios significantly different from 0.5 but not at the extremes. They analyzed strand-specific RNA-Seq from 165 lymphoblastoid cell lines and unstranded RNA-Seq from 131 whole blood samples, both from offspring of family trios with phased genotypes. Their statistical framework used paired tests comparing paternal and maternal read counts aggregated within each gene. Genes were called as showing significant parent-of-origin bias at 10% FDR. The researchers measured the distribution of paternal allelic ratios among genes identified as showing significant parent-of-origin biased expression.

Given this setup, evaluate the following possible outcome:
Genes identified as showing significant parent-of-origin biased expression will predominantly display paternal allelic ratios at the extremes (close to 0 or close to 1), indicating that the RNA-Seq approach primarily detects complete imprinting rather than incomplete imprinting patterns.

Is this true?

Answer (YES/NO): NO